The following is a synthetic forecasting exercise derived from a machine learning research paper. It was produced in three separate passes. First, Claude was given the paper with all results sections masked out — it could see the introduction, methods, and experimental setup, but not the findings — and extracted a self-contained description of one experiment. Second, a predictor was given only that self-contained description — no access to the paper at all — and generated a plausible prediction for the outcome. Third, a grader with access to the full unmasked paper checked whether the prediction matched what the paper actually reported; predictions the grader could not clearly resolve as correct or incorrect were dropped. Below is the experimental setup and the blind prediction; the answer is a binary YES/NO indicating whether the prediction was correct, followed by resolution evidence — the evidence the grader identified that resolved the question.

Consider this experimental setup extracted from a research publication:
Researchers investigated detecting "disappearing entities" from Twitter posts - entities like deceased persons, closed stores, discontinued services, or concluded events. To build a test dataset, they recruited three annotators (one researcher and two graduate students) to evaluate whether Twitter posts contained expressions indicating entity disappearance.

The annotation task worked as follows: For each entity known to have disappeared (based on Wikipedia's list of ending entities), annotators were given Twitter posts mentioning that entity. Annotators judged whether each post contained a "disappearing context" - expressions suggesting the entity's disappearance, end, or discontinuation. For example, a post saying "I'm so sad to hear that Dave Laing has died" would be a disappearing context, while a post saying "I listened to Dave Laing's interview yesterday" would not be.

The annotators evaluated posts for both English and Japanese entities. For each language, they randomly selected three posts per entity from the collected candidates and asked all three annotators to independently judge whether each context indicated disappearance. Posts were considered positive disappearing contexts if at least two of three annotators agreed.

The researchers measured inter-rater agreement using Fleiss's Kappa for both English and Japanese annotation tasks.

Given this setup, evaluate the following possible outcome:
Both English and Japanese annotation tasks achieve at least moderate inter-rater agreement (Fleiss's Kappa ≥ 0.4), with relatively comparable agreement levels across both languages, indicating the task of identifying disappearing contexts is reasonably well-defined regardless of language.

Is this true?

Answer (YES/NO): YES